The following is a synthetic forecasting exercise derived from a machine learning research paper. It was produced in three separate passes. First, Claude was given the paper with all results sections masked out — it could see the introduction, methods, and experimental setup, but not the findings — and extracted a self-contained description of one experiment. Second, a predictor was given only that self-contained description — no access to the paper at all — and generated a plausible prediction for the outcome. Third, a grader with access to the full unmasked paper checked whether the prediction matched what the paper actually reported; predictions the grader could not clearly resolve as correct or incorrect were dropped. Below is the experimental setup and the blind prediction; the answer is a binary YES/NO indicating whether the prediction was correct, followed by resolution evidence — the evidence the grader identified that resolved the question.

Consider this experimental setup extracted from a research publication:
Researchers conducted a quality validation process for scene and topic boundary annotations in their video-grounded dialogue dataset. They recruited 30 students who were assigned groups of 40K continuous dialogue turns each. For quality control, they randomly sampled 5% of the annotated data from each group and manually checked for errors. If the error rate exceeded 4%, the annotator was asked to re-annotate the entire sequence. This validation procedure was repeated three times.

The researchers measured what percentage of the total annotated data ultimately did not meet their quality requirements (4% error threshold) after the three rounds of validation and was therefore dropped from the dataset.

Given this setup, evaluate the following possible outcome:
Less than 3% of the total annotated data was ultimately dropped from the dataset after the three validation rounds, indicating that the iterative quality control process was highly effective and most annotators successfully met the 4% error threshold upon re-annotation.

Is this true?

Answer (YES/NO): NO